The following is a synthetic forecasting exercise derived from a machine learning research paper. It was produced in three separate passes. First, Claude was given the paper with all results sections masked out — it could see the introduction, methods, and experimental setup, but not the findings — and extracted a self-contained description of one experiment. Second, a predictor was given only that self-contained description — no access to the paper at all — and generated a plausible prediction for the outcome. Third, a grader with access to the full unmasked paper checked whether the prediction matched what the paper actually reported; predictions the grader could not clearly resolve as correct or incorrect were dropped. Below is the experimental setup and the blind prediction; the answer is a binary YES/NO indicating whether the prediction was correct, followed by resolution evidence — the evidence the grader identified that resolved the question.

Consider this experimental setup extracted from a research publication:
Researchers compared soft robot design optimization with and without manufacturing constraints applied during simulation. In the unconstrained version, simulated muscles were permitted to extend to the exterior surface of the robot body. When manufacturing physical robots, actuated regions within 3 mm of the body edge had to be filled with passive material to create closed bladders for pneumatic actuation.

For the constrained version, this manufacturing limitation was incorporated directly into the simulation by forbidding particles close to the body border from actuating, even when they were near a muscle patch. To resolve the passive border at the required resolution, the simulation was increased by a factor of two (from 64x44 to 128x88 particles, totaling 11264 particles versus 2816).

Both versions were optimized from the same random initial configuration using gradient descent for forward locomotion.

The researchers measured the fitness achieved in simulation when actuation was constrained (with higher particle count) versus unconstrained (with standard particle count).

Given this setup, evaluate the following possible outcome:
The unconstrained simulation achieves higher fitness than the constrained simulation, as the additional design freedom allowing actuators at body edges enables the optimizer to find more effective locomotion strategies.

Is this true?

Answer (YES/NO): NO